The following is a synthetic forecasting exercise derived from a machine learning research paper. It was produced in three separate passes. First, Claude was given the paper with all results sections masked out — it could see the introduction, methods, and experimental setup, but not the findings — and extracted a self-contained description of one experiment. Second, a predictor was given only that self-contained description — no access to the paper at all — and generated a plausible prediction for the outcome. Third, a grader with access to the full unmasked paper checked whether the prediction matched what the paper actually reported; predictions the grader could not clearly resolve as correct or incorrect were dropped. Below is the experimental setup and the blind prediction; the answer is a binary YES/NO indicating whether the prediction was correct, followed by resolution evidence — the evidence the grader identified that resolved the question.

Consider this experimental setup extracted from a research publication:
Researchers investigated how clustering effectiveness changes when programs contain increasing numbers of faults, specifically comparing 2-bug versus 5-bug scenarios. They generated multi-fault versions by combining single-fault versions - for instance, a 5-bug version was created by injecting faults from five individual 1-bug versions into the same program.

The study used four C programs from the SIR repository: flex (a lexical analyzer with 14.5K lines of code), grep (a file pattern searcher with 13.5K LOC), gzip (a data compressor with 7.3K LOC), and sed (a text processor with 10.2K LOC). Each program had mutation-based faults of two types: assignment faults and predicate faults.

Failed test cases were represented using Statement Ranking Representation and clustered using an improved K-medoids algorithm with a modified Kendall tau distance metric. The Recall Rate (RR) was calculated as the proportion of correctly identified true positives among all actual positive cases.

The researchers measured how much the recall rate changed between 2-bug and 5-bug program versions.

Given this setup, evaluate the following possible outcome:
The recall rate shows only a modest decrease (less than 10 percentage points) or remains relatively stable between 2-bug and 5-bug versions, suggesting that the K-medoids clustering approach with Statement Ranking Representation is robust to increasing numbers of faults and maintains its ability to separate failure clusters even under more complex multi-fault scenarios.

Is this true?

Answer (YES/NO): NO